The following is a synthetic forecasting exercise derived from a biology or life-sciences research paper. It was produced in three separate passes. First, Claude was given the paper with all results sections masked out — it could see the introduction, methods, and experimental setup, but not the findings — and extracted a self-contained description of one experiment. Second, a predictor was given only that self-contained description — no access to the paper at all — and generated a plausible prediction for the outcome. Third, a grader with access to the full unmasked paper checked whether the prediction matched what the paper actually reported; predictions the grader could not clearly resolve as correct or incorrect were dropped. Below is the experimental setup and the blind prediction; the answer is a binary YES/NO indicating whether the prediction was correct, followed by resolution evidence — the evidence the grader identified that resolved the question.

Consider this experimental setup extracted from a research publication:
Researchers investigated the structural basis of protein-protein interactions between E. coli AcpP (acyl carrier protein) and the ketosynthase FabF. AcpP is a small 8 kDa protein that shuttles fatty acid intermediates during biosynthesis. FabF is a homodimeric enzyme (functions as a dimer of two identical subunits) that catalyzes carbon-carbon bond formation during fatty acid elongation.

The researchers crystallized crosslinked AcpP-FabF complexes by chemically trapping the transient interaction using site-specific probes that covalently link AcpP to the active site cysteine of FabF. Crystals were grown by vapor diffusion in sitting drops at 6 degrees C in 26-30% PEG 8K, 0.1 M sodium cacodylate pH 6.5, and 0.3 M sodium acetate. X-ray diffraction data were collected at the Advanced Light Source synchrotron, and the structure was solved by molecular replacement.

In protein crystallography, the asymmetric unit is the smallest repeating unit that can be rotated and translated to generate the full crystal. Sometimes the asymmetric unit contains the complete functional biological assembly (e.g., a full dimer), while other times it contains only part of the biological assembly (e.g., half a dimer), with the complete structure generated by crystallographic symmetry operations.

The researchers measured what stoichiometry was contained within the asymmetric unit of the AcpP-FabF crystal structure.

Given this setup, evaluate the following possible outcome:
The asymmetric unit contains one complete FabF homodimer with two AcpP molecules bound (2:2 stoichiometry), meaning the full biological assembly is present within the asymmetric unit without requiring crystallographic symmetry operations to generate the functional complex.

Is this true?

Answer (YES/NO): NO